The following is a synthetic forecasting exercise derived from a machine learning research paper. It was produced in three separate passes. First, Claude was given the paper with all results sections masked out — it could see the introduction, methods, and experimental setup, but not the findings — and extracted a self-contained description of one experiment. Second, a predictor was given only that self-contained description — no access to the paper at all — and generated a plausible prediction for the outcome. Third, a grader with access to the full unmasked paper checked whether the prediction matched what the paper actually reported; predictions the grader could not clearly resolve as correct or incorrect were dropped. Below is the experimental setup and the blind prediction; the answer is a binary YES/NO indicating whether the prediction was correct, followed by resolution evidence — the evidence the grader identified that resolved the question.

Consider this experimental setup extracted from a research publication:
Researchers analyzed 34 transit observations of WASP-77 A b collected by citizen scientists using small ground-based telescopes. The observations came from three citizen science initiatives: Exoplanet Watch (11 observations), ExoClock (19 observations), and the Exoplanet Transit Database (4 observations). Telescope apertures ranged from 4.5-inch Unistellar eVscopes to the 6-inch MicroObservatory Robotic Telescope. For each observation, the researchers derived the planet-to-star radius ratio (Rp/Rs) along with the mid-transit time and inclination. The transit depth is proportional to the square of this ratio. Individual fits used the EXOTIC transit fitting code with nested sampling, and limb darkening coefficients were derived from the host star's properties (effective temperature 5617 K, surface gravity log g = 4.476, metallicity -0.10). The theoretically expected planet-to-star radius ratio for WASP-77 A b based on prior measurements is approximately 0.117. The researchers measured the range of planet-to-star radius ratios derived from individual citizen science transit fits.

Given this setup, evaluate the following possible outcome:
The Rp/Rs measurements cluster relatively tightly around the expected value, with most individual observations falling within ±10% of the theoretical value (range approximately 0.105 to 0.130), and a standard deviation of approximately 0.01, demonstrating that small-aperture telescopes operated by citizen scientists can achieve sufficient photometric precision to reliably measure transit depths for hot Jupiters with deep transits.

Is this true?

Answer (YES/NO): NO